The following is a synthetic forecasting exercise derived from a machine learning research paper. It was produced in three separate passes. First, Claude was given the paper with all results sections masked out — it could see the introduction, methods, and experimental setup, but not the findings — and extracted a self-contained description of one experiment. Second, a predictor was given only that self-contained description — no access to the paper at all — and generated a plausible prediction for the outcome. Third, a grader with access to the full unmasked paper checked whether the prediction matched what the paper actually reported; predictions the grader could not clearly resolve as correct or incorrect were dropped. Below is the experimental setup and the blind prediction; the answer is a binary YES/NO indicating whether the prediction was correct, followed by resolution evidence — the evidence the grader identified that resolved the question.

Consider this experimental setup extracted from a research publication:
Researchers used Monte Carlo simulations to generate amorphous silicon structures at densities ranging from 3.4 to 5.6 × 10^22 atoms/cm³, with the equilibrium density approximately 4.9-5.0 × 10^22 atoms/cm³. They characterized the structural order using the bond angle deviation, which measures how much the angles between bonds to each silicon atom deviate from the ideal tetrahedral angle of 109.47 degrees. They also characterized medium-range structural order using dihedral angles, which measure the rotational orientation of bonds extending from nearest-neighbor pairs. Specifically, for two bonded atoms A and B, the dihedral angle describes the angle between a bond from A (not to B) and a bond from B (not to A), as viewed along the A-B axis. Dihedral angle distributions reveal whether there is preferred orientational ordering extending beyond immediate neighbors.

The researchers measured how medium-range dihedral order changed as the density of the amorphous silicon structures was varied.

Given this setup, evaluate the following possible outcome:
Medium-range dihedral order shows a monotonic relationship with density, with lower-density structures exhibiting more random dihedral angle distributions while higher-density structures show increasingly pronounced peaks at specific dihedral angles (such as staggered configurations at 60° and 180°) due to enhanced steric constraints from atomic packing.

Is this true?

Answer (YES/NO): NO